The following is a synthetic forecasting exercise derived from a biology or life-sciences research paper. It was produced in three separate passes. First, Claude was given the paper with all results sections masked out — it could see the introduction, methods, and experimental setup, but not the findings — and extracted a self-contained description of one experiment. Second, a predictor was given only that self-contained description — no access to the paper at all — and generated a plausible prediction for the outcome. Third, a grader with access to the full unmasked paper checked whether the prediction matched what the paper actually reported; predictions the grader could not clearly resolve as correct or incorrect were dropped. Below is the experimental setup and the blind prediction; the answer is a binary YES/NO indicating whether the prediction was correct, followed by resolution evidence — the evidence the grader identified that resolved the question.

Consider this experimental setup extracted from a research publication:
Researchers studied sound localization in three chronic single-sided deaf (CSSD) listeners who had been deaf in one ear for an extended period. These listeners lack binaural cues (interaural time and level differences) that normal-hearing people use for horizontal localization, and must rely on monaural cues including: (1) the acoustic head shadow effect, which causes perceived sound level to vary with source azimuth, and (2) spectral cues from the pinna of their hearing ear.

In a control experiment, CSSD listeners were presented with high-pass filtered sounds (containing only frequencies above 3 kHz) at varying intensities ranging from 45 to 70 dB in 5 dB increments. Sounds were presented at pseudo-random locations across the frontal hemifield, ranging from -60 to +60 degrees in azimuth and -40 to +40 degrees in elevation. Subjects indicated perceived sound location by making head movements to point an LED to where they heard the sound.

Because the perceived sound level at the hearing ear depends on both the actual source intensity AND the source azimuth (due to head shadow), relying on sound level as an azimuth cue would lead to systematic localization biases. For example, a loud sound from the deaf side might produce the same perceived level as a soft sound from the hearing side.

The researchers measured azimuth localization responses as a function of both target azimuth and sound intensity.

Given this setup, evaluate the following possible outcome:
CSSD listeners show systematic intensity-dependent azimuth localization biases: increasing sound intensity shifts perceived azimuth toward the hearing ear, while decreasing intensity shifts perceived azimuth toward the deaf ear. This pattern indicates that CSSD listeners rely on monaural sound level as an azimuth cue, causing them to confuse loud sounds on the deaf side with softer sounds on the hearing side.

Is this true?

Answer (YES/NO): YES